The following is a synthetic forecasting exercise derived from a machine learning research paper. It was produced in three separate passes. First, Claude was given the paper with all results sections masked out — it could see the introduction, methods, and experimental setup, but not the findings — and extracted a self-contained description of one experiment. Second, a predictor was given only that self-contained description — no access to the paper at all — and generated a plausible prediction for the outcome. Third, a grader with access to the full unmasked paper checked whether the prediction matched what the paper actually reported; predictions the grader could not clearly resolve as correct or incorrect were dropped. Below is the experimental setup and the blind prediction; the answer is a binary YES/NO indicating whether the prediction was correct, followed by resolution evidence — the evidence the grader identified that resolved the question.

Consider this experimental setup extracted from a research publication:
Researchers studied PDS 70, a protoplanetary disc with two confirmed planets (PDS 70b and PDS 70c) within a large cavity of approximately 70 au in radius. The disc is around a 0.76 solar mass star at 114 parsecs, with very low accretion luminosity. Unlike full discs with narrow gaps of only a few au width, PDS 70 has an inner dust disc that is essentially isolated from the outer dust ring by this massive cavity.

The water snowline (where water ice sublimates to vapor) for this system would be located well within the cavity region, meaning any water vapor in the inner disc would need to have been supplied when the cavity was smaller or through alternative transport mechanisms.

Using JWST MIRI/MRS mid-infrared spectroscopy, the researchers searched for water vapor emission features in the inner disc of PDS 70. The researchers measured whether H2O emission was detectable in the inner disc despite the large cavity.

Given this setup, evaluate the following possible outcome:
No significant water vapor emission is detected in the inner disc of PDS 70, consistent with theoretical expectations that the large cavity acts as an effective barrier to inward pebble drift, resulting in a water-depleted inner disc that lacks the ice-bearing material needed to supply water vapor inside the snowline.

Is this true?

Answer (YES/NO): NO